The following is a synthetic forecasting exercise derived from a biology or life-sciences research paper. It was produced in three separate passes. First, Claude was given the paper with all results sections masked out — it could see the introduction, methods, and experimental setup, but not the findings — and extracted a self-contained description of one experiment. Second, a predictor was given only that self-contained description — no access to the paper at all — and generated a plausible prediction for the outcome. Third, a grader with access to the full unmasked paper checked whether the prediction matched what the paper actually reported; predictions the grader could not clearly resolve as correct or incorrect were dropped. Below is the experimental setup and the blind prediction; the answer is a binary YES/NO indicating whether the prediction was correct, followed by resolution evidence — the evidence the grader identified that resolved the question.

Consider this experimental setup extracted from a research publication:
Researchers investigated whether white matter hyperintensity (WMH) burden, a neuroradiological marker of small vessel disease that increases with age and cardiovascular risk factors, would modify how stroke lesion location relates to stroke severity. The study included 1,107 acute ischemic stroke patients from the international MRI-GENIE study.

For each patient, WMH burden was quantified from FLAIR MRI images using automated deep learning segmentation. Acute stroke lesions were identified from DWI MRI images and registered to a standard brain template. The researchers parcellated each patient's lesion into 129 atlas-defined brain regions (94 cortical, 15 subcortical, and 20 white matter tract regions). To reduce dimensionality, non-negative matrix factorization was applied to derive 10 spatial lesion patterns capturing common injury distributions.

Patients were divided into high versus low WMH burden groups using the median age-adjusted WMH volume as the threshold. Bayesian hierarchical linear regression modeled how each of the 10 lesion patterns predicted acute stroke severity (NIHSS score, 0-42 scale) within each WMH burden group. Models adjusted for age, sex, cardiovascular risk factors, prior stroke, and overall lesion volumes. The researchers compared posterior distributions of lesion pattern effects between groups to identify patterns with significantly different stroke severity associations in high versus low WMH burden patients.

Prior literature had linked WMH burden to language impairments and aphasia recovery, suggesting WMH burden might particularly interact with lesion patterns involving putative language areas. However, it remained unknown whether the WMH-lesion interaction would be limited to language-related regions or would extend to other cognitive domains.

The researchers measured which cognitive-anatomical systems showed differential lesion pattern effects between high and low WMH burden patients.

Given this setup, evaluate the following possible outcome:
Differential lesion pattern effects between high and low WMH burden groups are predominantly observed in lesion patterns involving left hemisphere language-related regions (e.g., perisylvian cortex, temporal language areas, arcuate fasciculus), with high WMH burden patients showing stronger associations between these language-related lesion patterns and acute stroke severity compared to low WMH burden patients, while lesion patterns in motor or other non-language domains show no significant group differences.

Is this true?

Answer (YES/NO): NO